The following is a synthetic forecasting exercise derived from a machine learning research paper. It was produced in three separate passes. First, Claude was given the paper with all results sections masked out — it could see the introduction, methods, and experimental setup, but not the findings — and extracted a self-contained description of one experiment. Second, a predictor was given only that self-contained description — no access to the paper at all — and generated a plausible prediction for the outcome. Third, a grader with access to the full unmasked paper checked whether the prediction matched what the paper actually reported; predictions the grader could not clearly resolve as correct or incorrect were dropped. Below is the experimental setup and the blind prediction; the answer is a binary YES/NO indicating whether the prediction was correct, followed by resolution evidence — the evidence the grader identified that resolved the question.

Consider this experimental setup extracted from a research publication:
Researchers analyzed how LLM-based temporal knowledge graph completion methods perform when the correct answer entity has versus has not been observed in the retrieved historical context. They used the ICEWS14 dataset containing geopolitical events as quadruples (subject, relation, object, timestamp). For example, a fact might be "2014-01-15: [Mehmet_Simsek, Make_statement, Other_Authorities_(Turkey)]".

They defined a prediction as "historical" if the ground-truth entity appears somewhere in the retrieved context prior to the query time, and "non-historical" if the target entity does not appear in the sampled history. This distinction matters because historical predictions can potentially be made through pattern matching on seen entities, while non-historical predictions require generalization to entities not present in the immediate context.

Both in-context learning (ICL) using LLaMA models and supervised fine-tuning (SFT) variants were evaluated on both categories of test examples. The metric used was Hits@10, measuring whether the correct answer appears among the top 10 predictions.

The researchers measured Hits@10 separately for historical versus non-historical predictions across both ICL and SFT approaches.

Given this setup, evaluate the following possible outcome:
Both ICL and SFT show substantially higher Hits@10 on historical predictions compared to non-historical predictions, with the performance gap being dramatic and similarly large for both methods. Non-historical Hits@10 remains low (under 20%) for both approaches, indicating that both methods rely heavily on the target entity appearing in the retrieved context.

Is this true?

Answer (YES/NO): YES